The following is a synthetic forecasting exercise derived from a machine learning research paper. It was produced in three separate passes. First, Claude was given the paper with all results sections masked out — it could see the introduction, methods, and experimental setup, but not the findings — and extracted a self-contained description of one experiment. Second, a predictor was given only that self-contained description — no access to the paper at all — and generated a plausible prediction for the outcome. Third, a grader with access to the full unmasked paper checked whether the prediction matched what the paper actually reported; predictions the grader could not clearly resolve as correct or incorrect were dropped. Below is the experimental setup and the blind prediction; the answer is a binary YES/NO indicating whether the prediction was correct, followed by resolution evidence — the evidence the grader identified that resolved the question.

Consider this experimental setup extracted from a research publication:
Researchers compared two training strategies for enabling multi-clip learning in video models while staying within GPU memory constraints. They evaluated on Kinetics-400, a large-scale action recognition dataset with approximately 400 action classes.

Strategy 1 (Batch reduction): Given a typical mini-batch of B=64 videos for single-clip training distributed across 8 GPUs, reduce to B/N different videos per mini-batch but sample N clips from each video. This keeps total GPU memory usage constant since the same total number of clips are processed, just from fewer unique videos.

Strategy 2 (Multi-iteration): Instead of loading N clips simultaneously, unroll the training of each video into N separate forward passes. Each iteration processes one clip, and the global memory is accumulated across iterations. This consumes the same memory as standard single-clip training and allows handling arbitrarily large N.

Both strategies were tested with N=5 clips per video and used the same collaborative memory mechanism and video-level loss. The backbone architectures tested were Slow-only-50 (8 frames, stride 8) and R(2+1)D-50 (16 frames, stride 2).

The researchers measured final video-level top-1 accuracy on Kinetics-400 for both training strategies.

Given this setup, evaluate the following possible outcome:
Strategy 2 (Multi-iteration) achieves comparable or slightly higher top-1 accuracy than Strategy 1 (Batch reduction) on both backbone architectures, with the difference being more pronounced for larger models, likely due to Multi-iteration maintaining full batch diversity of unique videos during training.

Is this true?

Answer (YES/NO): NO